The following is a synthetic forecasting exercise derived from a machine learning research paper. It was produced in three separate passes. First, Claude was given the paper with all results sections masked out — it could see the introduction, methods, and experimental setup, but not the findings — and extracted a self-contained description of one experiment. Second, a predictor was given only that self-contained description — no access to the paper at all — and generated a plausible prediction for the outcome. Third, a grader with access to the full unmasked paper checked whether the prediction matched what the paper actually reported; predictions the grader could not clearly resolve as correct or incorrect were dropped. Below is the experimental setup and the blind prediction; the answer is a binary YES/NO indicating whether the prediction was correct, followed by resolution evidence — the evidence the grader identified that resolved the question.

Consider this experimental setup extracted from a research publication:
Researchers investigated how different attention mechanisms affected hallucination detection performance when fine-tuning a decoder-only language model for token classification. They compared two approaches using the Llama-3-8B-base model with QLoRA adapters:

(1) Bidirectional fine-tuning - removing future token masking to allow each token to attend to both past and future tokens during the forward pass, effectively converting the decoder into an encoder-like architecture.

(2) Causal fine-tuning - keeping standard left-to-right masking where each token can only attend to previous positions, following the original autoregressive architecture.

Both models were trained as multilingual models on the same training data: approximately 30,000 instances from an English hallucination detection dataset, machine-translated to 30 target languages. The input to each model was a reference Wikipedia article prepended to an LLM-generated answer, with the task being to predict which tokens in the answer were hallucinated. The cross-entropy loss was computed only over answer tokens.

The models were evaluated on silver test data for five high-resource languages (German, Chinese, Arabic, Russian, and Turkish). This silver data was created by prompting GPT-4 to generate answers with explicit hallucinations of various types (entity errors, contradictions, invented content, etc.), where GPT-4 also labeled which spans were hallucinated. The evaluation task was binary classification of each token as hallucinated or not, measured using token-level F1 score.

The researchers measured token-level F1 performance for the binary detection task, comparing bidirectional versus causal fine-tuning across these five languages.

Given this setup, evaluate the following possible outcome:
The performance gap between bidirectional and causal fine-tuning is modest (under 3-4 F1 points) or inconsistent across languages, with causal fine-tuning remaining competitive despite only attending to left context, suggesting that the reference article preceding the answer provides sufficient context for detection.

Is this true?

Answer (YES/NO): NO